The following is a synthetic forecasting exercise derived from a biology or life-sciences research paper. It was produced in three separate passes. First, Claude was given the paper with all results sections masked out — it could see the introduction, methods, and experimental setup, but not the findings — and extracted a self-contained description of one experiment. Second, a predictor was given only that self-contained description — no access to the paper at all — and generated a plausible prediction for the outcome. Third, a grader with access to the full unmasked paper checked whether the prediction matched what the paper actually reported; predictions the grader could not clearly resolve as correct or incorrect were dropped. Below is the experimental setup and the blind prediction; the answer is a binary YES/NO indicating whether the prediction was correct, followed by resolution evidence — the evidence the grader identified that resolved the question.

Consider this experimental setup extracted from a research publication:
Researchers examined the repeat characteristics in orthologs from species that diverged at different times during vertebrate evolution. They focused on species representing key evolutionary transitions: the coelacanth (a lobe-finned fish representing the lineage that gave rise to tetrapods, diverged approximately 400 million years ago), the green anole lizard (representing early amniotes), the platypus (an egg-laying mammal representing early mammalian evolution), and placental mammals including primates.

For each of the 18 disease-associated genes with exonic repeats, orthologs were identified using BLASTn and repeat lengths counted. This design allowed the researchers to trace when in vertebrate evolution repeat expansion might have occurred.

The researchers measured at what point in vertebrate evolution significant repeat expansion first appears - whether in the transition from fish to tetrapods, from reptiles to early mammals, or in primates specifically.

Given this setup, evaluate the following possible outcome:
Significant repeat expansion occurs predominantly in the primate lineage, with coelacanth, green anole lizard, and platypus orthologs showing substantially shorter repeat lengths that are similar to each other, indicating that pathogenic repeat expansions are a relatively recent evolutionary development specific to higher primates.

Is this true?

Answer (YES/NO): NO